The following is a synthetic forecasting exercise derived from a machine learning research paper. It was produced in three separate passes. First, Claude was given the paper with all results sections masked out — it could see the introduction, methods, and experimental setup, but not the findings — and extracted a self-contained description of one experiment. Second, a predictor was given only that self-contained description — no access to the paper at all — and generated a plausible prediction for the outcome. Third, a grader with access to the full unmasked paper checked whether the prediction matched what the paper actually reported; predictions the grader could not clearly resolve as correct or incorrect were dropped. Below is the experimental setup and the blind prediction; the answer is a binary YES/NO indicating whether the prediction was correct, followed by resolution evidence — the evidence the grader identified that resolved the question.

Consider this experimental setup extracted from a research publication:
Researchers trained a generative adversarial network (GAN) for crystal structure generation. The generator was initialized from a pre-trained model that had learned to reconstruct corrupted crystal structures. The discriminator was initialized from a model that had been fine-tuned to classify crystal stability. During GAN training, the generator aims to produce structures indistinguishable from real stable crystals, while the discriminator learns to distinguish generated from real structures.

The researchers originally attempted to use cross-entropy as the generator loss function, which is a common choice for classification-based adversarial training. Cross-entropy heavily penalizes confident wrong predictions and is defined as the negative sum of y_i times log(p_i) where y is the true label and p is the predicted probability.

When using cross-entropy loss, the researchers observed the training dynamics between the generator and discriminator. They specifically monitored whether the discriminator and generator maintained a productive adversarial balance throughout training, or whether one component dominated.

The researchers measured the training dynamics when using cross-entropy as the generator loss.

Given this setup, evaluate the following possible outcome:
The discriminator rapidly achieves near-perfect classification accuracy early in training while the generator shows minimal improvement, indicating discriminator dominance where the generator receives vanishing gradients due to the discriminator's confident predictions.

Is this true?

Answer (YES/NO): YES